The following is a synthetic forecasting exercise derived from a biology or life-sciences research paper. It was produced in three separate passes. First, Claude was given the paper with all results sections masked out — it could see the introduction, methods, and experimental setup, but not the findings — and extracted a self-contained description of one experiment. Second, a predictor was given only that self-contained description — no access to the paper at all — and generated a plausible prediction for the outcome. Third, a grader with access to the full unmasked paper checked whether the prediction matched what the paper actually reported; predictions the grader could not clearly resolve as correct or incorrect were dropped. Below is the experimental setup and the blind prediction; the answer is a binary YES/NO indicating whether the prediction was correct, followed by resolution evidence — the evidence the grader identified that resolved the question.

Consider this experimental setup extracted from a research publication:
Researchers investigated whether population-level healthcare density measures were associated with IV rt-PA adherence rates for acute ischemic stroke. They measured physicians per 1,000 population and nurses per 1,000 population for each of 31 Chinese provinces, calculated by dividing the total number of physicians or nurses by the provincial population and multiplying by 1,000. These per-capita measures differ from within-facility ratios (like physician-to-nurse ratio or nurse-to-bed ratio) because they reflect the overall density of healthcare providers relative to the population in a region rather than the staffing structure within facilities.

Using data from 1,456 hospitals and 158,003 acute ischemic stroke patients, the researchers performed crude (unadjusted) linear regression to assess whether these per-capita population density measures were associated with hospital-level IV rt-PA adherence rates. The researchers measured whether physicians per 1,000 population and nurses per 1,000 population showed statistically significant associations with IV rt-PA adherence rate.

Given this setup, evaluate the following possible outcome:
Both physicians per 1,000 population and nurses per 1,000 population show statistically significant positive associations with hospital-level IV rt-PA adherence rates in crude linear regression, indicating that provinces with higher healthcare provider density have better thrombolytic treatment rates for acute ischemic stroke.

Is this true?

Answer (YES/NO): NO